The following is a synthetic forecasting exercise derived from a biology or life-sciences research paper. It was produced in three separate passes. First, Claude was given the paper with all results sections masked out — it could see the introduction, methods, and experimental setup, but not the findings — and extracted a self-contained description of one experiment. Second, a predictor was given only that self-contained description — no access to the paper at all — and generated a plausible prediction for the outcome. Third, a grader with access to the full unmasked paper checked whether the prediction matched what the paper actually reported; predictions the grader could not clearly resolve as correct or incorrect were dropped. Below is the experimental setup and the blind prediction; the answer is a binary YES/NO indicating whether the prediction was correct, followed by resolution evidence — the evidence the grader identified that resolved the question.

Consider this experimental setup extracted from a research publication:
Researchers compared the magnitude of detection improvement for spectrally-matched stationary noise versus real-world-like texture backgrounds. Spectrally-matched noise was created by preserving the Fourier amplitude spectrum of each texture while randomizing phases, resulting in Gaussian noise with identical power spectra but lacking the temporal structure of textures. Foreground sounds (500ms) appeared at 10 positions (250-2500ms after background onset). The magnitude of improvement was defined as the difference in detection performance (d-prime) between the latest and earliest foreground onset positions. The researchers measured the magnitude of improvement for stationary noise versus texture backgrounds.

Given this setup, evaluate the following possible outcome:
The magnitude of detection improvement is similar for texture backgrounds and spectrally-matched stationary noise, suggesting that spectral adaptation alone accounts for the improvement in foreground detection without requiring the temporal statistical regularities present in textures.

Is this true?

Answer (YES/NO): NO